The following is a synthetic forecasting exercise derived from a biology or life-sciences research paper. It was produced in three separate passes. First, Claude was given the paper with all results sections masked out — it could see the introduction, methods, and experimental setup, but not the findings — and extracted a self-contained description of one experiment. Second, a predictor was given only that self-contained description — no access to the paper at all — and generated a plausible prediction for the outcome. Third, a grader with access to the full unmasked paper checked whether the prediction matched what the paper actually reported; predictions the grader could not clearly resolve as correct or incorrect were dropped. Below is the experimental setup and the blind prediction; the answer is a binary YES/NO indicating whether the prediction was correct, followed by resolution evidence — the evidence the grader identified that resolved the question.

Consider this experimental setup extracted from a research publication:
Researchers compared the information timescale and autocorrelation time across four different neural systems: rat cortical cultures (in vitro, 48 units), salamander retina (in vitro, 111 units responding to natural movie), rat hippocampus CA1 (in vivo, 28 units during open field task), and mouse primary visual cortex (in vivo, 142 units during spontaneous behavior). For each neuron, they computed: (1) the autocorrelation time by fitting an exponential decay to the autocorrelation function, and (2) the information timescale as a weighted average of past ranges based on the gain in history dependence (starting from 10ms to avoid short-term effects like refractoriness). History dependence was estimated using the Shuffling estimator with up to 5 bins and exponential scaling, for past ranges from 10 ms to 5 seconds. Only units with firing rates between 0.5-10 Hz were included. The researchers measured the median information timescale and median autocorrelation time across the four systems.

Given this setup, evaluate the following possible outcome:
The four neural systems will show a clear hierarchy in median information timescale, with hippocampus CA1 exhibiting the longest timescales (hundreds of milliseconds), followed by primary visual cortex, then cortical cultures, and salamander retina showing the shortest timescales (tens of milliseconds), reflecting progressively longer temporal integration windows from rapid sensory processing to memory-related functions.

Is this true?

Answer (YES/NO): NO